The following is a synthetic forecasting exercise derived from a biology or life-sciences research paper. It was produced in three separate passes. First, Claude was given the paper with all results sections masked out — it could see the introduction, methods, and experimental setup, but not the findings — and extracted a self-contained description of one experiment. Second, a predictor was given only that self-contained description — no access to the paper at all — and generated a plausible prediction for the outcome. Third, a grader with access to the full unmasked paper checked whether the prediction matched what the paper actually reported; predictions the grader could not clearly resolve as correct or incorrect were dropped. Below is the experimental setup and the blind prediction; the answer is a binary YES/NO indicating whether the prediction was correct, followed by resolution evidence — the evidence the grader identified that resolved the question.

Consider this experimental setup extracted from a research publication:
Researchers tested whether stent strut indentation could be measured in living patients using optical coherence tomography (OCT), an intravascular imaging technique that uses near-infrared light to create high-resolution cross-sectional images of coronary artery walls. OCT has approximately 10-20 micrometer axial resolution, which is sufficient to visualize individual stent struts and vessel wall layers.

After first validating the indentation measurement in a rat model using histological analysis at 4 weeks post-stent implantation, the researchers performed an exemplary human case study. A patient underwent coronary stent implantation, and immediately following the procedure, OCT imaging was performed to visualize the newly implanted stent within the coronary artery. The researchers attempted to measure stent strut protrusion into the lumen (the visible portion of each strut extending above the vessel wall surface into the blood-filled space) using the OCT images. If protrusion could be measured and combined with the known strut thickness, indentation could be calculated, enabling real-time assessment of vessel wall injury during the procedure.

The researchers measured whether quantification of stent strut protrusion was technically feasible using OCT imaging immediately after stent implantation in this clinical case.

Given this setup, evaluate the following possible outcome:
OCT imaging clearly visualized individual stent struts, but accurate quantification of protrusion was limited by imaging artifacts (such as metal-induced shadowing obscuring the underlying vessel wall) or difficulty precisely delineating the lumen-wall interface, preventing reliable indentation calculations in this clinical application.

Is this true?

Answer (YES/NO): NO